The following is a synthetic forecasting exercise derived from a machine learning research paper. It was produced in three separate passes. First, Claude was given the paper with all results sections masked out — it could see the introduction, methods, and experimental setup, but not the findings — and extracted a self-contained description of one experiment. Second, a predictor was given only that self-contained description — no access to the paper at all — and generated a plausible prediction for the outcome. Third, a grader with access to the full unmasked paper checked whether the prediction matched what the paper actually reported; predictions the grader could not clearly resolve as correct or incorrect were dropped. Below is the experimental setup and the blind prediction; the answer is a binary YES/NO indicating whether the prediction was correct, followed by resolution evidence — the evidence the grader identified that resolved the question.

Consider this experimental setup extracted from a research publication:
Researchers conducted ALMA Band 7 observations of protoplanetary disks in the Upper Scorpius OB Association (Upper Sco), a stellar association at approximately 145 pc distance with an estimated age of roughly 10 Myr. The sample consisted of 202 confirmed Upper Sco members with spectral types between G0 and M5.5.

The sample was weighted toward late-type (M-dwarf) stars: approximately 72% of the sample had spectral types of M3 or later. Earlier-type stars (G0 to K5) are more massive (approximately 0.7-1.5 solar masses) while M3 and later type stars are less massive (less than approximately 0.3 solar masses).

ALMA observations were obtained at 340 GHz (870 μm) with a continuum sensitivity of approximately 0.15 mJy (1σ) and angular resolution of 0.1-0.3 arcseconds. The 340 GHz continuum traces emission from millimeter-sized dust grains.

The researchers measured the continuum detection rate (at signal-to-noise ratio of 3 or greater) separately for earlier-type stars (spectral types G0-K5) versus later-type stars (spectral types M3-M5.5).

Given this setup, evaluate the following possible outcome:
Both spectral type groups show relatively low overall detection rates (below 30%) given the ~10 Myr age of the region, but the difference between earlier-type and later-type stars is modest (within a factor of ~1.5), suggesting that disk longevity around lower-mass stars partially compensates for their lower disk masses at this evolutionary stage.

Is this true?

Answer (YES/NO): NO